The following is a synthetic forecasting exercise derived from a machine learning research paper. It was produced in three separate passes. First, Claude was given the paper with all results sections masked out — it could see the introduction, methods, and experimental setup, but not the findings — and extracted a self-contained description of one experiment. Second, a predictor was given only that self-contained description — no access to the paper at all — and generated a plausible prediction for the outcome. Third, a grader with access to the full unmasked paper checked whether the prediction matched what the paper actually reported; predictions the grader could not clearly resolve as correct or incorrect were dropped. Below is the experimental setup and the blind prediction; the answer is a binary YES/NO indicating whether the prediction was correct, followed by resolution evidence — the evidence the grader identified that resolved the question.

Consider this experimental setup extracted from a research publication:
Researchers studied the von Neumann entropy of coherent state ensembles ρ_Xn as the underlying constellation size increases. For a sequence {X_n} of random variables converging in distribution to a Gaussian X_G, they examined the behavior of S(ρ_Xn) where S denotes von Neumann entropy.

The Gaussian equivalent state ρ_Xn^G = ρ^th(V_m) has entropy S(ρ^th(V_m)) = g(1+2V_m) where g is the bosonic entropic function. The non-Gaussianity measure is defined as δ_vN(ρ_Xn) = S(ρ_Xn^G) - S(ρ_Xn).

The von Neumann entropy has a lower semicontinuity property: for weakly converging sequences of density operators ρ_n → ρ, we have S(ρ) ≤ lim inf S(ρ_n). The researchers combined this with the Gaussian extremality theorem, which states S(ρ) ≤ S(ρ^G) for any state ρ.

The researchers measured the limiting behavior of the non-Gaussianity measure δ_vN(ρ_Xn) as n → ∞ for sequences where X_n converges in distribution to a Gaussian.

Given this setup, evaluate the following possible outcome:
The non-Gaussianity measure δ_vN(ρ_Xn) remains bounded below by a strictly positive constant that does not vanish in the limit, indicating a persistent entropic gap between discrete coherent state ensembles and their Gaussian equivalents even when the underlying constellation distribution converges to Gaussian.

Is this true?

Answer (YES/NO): NO